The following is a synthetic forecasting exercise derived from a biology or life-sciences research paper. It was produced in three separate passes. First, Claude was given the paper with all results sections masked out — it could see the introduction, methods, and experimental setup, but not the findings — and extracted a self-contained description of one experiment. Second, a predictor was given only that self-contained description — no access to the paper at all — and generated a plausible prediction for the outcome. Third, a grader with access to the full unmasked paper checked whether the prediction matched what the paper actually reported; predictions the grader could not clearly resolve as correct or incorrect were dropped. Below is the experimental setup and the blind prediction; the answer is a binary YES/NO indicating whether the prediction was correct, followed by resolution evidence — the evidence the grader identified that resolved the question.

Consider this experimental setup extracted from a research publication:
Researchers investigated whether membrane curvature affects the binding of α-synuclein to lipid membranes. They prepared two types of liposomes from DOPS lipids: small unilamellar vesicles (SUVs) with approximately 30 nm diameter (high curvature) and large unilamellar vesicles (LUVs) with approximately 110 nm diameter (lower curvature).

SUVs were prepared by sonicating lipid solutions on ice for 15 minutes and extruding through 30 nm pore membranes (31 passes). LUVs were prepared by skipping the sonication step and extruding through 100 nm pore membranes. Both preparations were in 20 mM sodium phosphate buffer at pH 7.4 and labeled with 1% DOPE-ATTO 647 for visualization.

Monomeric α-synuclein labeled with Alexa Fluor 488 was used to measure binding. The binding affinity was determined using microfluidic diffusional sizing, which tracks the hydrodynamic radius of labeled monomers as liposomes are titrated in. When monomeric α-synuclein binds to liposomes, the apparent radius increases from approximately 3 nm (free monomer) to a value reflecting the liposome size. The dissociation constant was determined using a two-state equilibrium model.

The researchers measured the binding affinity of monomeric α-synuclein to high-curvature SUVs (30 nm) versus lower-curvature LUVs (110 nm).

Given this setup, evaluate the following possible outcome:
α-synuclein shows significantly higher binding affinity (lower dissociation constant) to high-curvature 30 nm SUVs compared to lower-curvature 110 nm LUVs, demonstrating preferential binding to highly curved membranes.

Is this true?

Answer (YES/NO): YES